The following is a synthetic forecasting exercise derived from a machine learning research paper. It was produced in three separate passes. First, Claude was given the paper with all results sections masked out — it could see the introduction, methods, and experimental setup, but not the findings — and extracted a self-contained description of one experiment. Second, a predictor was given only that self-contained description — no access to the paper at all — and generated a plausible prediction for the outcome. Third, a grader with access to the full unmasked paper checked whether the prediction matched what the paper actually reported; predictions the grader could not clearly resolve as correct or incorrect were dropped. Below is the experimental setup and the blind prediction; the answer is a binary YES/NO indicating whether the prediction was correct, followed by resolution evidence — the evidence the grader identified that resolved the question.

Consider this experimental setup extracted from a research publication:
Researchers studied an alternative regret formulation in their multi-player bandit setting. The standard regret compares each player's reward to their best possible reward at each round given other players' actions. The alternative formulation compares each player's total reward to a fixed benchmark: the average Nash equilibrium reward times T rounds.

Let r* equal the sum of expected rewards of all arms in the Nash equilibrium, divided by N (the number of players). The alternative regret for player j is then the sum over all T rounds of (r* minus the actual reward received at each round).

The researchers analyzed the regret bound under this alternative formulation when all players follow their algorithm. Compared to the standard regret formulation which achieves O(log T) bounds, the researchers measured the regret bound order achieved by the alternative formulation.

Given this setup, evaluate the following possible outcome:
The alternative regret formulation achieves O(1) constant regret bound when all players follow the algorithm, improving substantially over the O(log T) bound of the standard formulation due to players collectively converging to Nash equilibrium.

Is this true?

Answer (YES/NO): NO